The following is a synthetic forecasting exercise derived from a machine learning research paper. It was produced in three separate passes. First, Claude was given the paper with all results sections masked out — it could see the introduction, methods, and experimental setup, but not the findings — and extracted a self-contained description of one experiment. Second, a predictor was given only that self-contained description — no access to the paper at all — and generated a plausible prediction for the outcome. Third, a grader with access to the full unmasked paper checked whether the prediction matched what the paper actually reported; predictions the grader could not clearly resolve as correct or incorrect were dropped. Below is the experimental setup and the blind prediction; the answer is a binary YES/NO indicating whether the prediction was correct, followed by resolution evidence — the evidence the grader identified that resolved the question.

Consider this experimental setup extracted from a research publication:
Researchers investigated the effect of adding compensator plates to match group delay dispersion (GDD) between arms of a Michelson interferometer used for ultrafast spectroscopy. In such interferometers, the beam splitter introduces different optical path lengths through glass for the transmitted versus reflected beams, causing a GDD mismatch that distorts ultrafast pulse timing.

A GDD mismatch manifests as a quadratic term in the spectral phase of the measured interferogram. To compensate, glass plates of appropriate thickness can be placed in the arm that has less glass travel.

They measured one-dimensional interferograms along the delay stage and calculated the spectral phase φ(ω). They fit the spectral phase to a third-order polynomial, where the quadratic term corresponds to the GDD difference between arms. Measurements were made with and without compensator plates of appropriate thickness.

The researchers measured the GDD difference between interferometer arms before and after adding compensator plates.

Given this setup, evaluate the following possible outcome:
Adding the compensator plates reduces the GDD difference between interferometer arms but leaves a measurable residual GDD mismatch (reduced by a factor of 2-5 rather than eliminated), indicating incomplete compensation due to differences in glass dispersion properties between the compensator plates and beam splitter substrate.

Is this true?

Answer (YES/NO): NO